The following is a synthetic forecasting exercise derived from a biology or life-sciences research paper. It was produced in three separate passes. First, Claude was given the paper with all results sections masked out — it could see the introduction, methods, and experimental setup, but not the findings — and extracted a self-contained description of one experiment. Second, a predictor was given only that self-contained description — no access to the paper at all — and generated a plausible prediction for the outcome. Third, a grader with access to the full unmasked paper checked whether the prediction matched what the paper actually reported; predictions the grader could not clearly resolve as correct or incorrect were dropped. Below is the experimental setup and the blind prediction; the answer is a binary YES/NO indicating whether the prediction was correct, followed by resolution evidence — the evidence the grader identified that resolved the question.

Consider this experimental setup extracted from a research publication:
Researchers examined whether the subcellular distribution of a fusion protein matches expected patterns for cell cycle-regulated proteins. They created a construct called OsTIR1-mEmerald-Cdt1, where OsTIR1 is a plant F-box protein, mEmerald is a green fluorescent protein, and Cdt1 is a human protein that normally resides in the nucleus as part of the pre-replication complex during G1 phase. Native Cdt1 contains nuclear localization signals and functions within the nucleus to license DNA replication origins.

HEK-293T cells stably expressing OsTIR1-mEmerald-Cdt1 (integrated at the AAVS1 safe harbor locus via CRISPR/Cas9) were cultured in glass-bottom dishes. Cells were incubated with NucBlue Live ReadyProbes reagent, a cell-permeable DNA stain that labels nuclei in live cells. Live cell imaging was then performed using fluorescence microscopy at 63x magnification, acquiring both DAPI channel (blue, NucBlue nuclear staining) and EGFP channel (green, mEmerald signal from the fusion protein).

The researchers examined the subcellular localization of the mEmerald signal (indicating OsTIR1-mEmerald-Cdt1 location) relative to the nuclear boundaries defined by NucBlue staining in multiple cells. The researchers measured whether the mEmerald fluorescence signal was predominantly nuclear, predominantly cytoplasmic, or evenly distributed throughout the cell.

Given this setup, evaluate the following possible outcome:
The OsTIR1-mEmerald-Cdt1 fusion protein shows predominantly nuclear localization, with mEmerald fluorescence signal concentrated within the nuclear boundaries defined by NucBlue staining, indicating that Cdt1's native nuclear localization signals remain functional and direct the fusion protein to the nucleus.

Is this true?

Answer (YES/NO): NO